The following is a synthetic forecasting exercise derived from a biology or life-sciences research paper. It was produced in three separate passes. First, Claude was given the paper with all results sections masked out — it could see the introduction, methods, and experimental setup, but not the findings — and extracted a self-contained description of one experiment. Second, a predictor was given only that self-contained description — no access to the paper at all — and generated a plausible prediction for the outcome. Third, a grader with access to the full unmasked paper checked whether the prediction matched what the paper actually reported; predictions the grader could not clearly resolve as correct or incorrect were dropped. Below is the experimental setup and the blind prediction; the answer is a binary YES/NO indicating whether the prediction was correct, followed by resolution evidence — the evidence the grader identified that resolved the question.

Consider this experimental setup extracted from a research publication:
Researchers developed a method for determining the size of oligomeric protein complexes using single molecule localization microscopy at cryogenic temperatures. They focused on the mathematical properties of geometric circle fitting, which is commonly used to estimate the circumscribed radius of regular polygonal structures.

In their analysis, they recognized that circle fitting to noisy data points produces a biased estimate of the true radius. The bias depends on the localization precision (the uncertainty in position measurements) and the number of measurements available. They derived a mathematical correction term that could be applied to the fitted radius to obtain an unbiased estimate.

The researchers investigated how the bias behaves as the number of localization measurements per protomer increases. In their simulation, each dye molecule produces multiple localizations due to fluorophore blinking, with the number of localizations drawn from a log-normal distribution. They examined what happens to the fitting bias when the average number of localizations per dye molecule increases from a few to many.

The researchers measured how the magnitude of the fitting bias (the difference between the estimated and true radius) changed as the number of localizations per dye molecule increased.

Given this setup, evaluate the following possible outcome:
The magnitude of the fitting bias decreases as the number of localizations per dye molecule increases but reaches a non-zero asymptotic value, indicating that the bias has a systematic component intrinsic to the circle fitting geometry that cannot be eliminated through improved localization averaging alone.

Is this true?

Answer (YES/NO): NO